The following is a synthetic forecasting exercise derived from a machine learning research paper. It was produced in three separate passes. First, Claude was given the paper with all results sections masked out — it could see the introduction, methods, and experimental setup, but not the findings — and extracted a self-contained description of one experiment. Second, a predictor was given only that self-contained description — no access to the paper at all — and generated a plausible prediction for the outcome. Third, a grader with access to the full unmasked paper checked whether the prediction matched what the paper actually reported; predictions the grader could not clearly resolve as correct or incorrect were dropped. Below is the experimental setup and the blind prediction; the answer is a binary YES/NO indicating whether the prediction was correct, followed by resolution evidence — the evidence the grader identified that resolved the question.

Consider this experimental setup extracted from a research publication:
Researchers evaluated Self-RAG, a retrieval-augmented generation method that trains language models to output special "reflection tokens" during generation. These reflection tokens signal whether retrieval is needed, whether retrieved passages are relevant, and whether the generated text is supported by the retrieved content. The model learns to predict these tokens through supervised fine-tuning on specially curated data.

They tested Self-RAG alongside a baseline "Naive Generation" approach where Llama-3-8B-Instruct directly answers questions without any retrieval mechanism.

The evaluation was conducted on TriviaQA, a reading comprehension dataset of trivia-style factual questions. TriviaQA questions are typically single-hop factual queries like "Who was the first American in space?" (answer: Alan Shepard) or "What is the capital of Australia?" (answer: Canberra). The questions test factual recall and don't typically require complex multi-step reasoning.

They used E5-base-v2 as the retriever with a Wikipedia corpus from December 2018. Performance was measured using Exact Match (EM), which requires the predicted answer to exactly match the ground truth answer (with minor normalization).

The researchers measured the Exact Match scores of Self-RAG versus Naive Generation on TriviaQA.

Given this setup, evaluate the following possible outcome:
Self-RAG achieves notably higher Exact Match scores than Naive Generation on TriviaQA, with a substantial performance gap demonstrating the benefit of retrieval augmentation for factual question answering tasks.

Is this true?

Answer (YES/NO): NO